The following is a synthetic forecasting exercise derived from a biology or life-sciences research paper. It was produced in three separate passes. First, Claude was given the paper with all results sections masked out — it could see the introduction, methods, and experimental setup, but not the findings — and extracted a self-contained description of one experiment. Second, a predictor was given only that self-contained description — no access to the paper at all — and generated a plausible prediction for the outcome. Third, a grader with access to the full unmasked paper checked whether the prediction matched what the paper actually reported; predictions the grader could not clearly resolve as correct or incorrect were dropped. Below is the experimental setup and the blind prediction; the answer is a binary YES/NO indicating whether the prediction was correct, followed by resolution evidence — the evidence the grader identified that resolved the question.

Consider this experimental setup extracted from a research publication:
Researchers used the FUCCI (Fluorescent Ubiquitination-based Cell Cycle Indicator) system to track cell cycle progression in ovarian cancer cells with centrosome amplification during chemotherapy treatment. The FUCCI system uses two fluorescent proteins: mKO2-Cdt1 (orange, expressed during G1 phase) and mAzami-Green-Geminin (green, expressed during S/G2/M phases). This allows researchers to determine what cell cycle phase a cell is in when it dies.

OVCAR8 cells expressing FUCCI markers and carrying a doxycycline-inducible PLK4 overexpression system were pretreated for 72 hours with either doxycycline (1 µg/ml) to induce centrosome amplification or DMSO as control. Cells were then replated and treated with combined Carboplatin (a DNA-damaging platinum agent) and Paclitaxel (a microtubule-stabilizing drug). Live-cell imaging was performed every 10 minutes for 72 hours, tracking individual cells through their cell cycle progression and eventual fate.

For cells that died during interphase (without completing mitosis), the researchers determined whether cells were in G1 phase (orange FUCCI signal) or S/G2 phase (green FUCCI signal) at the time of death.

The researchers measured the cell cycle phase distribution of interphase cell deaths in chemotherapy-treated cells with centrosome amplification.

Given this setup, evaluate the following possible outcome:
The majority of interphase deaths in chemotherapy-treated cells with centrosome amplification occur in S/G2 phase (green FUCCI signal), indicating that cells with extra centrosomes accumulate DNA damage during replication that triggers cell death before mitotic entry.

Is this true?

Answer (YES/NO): YES